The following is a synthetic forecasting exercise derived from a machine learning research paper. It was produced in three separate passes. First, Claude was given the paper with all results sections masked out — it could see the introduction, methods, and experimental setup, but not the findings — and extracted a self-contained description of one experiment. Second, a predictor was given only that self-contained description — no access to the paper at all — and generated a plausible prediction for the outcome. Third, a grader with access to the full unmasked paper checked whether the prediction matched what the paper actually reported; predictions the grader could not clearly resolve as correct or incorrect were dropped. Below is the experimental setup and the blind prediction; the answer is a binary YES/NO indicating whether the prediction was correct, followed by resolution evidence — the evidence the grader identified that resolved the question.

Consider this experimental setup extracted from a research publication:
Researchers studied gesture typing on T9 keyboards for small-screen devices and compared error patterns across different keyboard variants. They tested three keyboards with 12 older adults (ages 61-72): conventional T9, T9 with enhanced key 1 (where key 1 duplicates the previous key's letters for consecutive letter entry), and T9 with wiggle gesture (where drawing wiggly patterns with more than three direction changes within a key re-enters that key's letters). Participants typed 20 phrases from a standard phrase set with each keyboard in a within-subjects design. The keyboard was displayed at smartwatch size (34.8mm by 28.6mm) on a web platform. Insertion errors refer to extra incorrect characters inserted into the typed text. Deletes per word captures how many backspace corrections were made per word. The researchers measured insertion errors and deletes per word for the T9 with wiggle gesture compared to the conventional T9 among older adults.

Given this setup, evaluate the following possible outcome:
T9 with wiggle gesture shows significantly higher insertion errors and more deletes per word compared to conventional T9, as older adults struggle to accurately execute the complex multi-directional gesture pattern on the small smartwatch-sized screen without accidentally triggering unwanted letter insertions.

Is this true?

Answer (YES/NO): NO